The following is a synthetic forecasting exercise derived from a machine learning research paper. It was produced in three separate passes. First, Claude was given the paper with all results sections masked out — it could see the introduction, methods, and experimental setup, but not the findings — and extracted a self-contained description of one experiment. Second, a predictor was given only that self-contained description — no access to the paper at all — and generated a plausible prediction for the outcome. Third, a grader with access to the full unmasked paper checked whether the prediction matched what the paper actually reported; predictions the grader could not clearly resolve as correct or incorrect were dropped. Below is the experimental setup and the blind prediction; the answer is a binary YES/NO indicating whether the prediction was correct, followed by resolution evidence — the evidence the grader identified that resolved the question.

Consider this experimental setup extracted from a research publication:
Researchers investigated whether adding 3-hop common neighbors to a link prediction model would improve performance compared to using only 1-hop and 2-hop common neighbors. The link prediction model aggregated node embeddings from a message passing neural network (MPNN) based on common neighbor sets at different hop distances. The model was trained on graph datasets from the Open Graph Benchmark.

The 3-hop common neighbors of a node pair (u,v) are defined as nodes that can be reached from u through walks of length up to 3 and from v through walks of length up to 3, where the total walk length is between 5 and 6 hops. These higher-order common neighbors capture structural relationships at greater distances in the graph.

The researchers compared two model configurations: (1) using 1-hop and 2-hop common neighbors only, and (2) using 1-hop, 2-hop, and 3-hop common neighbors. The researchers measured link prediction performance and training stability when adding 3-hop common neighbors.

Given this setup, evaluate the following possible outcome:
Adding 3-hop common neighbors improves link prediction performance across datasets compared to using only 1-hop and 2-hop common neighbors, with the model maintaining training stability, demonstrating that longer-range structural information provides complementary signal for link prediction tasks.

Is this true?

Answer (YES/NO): NO